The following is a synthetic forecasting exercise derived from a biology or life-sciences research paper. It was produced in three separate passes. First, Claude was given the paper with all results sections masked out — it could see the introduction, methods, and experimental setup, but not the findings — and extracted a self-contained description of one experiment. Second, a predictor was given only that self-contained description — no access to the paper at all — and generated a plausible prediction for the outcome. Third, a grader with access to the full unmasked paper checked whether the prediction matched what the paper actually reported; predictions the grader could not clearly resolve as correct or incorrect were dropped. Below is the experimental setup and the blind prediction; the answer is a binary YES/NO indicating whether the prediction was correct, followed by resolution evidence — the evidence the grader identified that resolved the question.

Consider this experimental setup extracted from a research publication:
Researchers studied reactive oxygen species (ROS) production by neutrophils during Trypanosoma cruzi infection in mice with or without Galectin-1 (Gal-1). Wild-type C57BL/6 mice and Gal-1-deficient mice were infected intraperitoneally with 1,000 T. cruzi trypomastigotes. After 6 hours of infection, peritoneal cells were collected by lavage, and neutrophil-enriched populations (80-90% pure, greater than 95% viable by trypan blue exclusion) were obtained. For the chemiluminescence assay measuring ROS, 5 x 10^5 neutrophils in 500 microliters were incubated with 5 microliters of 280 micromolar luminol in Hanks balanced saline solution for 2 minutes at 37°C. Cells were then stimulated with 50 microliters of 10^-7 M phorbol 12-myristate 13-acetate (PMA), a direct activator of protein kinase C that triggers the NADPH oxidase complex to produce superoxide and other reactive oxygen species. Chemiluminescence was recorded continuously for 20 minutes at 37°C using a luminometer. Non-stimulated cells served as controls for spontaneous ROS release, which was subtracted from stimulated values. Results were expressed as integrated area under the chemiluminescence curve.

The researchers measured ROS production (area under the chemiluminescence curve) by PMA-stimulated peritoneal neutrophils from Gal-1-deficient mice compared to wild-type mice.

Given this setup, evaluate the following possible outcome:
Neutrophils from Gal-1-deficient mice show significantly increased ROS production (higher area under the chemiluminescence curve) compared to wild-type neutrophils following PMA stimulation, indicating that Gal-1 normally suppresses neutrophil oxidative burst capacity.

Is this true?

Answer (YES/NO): YES